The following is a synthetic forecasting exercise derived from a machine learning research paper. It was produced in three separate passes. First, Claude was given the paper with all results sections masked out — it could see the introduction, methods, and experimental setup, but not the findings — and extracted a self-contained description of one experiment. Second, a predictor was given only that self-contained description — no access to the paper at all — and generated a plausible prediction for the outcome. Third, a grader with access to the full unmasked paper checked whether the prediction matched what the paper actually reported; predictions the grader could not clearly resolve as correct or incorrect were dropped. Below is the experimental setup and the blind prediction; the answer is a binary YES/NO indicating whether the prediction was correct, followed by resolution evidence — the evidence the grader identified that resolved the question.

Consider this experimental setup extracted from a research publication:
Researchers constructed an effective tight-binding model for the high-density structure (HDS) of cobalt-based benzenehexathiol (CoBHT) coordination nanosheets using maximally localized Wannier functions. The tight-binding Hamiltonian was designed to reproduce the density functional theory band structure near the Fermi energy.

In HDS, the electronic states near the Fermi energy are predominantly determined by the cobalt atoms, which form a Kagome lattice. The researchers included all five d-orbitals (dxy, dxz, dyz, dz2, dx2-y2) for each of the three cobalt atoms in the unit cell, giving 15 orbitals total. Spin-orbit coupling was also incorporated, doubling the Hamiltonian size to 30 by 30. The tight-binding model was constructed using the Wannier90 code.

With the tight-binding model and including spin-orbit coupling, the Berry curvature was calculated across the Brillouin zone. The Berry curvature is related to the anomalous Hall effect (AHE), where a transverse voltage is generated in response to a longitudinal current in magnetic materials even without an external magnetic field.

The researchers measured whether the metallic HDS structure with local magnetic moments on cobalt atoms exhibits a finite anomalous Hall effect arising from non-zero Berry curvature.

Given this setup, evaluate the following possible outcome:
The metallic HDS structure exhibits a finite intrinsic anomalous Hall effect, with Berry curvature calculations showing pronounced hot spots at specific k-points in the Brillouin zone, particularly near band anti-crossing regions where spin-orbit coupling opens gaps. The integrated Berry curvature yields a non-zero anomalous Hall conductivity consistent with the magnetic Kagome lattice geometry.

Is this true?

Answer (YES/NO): YES